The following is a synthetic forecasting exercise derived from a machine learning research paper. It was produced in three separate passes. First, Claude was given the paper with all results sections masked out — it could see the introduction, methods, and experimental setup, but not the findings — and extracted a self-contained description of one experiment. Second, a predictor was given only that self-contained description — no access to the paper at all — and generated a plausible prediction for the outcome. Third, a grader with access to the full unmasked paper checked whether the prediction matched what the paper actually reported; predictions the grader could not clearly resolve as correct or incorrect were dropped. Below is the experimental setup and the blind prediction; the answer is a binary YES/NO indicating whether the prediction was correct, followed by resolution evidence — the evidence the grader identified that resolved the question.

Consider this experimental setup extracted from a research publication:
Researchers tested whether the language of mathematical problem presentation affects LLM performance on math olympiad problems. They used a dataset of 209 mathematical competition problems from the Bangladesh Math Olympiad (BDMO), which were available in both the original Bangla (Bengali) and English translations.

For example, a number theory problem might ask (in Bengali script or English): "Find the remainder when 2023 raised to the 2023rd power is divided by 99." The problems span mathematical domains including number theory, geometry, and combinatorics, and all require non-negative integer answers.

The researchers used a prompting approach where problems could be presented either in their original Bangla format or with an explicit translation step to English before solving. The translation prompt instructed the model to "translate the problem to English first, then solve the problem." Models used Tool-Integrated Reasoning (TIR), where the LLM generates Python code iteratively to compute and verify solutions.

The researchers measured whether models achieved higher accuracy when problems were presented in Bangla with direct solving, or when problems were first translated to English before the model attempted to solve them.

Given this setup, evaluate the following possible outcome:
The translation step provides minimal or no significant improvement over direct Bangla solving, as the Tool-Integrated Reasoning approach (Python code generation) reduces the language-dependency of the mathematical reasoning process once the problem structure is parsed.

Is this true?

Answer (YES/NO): NO